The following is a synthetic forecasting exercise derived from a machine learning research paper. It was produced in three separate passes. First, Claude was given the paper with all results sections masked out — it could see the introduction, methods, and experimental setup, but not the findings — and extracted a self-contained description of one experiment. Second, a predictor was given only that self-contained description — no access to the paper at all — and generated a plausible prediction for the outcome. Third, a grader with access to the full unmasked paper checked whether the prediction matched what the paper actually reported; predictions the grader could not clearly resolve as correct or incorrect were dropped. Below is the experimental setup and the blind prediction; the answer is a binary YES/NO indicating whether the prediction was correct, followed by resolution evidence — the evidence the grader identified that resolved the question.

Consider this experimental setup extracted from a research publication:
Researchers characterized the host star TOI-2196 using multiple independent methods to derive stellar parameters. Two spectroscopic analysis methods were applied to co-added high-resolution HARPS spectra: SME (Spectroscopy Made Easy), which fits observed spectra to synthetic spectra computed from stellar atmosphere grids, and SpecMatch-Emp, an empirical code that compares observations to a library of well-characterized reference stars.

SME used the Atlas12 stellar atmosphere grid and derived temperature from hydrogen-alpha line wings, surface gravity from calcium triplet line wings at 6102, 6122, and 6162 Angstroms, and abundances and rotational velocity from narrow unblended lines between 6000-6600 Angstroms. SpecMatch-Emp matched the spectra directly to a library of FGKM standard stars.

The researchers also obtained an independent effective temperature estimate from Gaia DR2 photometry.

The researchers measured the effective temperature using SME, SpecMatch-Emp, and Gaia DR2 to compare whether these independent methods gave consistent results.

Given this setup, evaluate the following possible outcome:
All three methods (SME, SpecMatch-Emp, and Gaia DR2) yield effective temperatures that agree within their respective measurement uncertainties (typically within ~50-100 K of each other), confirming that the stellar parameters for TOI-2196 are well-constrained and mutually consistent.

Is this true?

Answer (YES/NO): YES